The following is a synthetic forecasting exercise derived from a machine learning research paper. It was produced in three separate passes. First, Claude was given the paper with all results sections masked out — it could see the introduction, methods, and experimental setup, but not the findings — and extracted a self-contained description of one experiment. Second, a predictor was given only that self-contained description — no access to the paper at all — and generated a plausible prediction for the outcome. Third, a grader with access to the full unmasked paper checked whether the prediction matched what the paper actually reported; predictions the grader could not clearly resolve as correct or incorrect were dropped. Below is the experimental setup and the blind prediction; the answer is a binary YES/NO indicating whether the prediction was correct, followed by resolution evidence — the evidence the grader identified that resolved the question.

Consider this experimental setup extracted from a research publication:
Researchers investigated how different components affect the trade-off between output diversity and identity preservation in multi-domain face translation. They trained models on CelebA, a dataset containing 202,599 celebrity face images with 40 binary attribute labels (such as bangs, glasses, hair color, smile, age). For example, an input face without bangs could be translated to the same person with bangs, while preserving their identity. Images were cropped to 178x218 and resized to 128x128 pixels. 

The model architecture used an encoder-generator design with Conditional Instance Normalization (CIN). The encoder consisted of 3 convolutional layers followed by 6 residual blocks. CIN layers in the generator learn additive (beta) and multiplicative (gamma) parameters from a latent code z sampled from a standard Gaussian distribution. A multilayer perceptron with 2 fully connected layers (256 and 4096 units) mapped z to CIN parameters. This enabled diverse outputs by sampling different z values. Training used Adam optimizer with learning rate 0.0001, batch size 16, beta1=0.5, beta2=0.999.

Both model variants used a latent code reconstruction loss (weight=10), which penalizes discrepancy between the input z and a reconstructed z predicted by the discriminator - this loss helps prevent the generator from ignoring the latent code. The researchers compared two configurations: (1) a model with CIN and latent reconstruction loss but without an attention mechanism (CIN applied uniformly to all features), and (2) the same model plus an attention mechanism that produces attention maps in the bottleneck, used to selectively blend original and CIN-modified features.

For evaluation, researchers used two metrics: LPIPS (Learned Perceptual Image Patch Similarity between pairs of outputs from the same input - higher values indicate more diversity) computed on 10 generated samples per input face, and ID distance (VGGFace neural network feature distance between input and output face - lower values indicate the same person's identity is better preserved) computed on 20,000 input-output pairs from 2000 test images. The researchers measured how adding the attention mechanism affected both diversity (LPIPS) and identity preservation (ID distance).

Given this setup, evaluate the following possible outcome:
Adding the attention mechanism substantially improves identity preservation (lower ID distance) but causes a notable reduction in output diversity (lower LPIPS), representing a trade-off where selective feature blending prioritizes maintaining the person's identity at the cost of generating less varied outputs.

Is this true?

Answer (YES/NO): NO